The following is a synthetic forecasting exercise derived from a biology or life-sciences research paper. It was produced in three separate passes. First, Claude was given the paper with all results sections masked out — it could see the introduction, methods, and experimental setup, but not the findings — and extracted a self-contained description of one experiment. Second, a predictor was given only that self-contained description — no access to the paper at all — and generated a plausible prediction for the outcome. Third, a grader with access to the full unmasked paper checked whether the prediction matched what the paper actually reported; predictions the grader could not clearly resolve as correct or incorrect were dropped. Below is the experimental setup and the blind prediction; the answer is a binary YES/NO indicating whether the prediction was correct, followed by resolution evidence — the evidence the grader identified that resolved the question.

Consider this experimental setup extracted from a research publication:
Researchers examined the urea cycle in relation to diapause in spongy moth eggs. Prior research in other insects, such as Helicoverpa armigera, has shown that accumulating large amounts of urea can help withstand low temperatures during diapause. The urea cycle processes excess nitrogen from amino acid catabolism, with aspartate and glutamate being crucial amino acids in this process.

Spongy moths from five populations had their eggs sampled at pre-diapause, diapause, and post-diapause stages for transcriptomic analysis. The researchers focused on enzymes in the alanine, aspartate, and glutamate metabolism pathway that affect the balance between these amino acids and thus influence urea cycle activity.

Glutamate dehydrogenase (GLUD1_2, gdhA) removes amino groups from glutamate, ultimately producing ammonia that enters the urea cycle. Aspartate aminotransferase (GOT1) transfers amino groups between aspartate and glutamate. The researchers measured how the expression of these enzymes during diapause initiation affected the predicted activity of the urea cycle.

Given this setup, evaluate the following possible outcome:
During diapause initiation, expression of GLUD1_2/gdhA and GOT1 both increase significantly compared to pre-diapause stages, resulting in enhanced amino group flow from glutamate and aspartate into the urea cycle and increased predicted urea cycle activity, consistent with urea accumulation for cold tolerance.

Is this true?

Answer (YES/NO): NO